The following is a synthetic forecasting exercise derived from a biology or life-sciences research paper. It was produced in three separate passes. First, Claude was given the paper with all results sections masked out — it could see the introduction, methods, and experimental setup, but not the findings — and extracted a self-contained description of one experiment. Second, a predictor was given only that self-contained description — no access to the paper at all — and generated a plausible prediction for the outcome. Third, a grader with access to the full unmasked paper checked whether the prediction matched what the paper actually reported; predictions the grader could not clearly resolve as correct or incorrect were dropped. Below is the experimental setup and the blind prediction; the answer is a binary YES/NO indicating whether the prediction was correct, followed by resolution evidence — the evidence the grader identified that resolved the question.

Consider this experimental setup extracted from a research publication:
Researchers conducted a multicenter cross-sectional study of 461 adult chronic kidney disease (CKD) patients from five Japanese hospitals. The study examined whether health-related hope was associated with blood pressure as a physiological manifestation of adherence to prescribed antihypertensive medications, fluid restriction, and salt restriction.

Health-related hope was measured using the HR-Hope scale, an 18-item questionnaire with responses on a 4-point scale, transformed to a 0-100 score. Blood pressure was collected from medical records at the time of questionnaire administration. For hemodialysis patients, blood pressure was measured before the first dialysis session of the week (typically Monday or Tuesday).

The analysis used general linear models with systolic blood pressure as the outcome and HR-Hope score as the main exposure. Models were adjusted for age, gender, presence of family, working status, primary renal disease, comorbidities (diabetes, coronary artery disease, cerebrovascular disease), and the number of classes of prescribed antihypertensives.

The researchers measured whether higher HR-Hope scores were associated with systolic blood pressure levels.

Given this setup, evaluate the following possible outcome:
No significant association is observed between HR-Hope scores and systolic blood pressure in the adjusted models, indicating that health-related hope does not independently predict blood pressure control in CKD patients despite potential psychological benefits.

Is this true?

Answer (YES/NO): NO